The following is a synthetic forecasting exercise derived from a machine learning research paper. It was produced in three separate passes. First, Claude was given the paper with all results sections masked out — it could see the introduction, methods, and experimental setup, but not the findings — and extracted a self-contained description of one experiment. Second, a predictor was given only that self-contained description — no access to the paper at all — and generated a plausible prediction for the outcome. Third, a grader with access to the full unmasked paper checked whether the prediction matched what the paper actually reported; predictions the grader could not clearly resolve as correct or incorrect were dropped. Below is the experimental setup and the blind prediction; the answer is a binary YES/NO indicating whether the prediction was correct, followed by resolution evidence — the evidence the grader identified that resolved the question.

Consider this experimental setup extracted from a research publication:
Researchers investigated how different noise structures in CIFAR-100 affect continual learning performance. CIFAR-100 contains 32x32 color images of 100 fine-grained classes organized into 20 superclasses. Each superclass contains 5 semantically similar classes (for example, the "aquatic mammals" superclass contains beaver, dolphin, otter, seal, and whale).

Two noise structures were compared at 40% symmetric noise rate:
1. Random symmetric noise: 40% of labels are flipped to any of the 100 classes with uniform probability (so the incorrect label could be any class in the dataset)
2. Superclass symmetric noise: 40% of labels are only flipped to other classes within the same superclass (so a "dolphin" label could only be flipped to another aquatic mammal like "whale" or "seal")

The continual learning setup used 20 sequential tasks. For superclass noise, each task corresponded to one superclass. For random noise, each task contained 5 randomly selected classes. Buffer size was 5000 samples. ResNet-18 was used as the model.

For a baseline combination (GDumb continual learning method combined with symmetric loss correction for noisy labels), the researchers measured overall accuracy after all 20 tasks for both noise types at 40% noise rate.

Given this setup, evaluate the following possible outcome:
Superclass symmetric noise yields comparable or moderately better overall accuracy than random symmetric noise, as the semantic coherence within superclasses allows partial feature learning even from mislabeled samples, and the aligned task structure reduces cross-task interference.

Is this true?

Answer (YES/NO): YES